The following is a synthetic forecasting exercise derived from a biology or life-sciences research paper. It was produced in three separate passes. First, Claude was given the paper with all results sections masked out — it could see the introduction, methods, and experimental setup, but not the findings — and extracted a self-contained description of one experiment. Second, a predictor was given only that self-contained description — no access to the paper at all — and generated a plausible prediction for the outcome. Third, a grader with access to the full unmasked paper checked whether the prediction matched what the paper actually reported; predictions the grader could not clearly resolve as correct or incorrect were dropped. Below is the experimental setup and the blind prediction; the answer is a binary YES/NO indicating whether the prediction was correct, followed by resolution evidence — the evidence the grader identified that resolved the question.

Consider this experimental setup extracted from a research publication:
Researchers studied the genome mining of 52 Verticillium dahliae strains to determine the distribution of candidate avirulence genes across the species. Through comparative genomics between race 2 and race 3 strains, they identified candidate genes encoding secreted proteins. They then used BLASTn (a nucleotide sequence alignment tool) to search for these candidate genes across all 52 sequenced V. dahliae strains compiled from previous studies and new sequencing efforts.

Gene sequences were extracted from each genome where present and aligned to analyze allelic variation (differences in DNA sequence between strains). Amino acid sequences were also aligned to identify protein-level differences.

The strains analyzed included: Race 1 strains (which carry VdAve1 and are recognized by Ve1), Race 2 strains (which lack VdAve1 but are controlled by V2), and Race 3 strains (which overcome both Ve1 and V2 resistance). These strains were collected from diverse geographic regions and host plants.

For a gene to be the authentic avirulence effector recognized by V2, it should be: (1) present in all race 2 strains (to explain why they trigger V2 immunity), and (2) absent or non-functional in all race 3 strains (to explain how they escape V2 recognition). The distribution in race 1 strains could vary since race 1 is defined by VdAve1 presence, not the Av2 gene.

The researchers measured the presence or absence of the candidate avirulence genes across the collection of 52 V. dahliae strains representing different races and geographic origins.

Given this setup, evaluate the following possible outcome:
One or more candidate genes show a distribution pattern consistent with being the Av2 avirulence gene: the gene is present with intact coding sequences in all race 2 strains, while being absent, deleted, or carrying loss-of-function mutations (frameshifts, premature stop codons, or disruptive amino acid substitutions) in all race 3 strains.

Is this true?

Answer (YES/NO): YES